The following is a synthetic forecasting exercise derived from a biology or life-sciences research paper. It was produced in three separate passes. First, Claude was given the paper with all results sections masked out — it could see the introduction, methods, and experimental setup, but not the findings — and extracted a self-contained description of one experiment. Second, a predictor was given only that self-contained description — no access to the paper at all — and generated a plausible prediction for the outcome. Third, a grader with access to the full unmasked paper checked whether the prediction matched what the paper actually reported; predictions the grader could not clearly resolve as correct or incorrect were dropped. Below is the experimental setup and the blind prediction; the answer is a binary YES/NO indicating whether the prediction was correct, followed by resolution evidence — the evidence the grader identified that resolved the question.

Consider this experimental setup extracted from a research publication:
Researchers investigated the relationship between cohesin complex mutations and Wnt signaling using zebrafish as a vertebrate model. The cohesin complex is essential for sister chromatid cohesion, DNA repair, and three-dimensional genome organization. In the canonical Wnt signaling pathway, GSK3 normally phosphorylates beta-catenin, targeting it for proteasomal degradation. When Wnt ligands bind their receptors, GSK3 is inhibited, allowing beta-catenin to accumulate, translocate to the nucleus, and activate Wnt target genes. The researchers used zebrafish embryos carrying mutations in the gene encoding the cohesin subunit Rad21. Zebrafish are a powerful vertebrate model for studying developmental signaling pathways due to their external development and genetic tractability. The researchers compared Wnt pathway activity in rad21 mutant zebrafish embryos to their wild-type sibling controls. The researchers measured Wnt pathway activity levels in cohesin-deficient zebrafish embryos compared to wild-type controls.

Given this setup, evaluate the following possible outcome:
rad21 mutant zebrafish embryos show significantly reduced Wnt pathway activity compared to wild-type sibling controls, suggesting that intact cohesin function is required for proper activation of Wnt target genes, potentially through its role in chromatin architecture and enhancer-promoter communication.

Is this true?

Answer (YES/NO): NO